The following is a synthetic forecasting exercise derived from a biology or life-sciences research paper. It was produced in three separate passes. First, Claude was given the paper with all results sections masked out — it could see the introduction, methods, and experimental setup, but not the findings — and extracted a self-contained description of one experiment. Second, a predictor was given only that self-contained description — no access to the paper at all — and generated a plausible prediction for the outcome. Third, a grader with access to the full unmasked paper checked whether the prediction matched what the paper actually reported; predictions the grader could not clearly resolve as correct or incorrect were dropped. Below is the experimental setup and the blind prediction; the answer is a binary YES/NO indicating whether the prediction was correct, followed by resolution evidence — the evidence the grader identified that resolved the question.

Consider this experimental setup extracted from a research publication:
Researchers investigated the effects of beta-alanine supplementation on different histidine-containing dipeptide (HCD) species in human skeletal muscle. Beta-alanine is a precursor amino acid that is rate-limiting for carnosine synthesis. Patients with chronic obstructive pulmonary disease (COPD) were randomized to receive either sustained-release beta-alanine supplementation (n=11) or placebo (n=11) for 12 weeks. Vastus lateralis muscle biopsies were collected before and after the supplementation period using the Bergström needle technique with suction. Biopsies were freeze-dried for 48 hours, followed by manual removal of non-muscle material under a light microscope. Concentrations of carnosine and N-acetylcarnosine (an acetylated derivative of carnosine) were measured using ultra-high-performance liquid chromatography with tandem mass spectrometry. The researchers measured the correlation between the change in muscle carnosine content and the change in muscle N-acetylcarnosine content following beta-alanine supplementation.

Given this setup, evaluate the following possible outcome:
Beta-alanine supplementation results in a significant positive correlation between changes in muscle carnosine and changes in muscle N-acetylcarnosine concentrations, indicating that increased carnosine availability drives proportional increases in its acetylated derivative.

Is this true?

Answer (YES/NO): YES